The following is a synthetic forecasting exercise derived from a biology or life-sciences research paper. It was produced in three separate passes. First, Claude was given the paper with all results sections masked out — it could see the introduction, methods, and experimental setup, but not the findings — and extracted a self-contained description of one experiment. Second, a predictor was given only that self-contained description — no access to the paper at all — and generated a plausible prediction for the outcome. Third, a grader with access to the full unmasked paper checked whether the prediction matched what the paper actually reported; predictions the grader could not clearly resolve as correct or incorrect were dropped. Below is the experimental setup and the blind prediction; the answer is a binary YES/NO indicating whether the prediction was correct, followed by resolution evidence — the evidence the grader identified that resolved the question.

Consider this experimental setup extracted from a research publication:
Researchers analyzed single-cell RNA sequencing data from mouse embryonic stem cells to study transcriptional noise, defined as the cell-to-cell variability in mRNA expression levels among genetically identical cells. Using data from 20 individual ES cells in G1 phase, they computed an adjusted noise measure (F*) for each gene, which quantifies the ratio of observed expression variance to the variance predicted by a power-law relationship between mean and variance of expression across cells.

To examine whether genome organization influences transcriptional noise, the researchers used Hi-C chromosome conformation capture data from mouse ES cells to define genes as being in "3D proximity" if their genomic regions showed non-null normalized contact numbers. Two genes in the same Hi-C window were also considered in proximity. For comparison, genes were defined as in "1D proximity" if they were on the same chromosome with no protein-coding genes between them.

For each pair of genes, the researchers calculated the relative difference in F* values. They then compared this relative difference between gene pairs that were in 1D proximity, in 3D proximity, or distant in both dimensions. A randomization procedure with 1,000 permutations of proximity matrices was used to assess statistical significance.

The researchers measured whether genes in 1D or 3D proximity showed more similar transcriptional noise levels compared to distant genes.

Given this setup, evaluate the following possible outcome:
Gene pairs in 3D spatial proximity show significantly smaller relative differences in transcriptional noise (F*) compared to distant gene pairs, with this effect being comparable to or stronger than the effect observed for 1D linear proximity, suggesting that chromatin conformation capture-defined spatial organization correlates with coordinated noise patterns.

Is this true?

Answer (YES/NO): YES